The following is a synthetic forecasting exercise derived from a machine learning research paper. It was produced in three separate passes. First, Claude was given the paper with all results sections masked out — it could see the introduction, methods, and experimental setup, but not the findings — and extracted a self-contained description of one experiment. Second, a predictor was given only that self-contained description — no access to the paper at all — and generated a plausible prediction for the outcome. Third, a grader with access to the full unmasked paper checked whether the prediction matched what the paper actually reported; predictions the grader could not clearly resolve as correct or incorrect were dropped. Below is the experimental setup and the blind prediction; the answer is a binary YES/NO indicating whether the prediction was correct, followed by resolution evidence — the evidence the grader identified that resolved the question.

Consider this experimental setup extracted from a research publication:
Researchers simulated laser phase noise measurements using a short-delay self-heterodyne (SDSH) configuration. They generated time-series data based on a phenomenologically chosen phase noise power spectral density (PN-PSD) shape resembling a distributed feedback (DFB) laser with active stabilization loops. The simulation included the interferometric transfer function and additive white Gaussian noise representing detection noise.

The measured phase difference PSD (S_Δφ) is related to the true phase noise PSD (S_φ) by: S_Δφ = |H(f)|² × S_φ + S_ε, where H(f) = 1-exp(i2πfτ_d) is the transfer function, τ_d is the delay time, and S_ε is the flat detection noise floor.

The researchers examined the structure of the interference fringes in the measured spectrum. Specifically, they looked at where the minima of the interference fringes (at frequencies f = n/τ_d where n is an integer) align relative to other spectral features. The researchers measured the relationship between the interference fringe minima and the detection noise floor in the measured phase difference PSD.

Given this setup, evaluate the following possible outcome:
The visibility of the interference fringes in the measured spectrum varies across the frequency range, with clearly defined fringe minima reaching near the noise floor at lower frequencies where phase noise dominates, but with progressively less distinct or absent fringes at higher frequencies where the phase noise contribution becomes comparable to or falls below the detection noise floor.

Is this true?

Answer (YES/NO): YES